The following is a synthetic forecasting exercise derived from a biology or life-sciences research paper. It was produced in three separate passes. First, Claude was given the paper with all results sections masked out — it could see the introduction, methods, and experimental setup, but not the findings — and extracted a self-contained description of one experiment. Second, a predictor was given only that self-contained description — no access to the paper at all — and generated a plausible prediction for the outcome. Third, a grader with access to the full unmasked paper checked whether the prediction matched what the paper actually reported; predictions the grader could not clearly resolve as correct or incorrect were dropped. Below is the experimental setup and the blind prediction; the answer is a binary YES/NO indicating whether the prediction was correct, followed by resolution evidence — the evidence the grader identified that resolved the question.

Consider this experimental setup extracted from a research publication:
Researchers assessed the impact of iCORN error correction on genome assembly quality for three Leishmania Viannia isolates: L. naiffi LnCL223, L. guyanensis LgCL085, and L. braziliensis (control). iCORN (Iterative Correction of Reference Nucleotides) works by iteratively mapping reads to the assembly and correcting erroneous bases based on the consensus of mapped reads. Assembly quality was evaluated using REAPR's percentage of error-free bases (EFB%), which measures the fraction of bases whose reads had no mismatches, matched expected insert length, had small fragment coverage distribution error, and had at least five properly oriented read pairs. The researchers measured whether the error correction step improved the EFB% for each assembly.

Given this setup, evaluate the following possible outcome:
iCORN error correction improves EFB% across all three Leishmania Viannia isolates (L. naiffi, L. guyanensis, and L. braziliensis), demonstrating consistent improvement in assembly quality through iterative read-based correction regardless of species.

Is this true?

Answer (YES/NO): NO